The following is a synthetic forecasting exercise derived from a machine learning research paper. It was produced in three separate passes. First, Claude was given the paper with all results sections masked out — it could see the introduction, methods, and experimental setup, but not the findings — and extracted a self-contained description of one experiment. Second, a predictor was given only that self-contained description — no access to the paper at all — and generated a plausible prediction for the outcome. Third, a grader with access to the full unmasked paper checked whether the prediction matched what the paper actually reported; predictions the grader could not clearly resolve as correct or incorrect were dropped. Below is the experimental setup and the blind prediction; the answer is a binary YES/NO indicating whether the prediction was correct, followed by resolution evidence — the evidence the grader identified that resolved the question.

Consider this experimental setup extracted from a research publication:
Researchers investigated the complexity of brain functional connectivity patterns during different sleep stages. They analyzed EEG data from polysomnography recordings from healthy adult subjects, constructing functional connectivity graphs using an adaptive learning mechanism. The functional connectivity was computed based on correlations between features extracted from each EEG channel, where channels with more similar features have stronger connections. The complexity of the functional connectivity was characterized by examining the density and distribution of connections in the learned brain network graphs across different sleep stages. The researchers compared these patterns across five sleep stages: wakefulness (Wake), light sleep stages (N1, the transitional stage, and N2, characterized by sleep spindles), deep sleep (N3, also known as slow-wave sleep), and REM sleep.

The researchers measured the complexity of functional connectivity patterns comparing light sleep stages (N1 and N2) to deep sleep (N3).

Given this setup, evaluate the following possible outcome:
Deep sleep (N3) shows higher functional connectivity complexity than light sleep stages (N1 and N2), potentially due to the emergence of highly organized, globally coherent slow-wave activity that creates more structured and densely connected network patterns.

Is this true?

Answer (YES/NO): NO